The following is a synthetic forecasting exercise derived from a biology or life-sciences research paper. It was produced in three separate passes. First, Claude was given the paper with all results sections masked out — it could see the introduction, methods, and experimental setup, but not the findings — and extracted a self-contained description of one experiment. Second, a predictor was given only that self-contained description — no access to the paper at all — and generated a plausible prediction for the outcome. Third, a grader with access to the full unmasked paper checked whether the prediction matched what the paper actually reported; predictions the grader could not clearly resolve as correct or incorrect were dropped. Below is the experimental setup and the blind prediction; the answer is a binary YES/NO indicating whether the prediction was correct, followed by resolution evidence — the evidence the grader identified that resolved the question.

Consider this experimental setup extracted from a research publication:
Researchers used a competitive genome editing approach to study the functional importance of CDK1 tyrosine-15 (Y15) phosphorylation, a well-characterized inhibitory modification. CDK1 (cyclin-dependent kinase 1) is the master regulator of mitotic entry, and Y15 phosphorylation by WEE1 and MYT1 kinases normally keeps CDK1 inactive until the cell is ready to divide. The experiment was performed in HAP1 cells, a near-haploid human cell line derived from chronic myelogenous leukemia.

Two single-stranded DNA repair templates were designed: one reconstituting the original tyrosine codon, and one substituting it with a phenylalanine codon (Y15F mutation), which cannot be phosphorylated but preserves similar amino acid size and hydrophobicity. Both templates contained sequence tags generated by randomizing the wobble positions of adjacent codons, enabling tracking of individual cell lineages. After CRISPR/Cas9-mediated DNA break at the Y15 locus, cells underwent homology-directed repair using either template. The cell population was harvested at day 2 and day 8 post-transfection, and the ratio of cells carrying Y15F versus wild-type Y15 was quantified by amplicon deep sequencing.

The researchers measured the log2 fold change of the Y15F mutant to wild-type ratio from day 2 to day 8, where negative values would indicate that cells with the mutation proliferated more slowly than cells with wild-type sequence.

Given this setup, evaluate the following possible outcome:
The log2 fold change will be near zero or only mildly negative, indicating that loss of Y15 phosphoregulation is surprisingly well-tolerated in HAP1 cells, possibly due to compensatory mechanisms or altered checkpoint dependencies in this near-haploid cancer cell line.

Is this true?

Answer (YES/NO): NO